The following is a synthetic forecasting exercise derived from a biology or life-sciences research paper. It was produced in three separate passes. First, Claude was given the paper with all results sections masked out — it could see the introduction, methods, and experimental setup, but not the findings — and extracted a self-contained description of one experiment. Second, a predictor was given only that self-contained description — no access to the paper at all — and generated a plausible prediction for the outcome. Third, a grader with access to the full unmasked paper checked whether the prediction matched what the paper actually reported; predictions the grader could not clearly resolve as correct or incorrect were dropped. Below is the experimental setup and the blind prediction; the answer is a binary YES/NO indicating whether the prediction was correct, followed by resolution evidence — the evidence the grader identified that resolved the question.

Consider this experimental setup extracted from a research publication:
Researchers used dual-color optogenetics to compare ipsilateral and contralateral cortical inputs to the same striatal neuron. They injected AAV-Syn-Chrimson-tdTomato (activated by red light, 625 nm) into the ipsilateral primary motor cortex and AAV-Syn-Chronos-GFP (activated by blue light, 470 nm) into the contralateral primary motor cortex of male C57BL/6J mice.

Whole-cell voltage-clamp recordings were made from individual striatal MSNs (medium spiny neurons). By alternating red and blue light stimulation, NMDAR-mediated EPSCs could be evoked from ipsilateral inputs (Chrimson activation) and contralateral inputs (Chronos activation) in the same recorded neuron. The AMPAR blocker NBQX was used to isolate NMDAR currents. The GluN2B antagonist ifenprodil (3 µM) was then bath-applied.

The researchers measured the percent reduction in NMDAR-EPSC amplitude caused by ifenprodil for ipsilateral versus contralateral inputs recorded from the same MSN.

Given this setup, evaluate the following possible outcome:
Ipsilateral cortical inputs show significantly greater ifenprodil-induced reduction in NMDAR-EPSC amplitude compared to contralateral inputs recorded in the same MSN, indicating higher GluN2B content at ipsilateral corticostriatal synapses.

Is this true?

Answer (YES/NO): NO